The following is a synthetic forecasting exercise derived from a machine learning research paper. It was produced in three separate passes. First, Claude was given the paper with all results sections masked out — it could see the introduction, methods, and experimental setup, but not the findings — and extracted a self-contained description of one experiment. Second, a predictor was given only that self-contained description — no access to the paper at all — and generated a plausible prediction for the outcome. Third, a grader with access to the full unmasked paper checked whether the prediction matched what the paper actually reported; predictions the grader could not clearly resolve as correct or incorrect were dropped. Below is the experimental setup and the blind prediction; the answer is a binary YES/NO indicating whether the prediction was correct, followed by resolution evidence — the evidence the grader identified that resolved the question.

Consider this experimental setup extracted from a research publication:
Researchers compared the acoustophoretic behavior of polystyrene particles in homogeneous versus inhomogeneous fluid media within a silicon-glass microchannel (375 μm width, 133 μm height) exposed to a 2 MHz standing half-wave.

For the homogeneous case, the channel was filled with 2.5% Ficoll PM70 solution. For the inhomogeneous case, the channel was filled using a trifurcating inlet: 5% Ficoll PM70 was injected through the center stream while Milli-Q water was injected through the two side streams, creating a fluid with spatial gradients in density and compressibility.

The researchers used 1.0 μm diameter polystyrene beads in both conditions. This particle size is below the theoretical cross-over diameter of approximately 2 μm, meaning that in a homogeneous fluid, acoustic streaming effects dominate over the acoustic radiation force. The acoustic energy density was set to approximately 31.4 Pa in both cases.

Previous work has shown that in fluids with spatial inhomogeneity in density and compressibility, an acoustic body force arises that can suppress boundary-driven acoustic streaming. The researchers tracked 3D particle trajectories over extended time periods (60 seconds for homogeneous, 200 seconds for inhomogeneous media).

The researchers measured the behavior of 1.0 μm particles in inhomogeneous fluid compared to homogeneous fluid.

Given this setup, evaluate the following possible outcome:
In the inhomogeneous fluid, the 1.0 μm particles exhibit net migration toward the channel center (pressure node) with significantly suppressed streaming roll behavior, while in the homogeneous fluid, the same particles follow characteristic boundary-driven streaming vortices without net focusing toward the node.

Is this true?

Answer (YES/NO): YES